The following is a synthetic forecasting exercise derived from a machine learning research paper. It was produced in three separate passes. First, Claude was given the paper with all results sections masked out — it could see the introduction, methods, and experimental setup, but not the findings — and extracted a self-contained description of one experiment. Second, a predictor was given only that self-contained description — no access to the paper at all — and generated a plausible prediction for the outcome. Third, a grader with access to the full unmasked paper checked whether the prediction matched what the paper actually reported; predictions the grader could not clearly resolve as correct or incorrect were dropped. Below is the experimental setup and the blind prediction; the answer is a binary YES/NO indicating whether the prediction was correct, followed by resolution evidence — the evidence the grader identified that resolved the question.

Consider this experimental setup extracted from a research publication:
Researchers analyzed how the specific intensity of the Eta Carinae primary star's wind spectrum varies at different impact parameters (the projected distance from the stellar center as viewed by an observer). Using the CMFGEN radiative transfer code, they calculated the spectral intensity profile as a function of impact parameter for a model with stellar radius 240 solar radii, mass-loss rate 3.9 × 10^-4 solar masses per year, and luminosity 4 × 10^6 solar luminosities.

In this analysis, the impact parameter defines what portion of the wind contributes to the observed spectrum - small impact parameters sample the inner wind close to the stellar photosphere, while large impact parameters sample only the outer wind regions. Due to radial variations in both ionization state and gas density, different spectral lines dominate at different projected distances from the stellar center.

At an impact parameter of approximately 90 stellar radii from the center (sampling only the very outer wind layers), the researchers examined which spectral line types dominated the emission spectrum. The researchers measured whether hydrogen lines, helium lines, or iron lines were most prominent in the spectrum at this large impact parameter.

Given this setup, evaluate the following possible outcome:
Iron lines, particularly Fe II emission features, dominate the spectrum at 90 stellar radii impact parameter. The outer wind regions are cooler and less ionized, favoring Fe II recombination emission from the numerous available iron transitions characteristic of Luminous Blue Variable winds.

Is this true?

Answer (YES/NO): YES